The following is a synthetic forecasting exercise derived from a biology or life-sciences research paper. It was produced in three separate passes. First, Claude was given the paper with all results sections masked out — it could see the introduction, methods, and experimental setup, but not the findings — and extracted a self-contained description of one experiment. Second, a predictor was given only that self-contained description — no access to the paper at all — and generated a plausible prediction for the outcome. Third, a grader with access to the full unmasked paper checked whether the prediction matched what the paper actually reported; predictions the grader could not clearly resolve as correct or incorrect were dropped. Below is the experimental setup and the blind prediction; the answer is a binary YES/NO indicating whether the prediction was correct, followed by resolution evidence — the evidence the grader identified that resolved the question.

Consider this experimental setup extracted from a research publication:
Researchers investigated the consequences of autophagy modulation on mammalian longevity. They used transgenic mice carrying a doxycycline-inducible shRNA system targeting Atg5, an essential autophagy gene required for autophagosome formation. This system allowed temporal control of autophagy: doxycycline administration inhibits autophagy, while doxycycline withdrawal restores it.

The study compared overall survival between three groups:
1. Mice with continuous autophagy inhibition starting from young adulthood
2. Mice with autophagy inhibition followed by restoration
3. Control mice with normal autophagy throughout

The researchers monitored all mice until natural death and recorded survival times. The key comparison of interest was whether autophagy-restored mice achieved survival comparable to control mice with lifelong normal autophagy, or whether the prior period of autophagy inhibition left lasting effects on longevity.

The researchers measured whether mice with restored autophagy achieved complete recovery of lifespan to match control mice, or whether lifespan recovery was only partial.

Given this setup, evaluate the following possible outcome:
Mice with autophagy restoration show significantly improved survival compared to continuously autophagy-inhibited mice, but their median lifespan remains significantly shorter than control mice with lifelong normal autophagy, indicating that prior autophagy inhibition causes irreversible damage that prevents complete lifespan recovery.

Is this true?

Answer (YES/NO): YES